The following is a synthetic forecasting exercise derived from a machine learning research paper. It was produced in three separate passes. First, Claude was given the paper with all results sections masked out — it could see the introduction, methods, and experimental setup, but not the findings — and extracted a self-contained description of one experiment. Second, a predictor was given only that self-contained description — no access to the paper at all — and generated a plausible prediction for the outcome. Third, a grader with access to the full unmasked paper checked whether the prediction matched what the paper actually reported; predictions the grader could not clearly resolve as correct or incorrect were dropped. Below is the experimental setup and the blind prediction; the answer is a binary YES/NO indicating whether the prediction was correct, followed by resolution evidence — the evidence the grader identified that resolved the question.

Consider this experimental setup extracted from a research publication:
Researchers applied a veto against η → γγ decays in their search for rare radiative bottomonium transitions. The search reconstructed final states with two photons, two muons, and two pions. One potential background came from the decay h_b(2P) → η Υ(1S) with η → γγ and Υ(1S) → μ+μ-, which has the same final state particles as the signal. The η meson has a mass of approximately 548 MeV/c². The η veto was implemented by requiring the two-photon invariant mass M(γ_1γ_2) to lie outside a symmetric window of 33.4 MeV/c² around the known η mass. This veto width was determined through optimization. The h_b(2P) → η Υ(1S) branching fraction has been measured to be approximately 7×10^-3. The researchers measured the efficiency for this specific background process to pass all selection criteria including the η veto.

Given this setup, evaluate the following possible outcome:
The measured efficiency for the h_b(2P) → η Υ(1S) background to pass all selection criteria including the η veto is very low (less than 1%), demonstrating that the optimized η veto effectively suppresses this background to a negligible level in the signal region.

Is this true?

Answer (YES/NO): YES